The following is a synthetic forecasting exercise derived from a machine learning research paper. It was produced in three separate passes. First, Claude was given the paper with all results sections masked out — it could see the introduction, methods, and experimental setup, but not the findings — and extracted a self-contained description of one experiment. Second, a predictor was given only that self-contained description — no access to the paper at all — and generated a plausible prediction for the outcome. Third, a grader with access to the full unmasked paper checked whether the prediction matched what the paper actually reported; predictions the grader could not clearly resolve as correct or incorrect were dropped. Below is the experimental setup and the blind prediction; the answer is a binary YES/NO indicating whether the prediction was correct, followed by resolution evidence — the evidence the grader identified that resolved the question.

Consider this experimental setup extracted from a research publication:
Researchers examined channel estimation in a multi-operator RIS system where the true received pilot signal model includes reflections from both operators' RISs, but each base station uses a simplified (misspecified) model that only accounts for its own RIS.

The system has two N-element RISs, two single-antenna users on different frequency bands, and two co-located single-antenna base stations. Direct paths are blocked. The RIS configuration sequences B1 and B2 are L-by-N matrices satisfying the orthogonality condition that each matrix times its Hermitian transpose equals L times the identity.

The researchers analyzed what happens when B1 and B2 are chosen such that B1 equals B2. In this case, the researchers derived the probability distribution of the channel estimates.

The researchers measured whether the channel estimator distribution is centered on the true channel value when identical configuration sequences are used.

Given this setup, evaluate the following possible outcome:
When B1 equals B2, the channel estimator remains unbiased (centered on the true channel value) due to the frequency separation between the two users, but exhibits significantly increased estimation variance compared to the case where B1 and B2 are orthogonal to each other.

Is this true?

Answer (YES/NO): NO